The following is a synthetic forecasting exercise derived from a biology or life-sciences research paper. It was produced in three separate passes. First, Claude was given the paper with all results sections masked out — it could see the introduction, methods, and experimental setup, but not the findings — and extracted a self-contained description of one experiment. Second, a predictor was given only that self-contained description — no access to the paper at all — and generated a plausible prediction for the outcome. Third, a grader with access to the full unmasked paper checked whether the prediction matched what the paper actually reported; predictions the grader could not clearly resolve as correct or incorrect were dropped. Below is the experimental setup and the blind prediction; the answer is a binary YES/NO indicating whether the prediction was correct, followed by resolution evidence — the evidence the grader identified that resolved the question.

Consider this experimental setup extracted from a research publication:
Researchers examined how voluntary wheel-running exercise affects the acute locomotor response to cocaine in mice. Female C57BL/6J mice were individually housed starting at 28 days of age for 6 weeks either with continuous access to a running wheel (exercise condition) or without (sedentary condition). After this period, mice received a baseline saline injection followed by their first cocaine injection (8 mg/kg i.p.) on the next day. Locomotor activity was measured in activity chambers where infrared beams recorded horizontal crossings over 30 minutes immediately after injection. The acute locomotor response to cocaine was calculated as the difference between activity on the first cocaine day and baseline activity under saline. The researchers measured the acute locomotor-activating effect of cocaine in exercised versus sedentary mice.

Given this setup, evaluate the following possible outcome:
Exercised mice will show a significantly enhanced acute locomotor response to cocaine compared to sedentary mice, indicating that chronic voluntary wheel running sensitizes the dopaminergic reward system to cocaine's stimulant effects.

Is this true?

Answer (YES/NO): NO